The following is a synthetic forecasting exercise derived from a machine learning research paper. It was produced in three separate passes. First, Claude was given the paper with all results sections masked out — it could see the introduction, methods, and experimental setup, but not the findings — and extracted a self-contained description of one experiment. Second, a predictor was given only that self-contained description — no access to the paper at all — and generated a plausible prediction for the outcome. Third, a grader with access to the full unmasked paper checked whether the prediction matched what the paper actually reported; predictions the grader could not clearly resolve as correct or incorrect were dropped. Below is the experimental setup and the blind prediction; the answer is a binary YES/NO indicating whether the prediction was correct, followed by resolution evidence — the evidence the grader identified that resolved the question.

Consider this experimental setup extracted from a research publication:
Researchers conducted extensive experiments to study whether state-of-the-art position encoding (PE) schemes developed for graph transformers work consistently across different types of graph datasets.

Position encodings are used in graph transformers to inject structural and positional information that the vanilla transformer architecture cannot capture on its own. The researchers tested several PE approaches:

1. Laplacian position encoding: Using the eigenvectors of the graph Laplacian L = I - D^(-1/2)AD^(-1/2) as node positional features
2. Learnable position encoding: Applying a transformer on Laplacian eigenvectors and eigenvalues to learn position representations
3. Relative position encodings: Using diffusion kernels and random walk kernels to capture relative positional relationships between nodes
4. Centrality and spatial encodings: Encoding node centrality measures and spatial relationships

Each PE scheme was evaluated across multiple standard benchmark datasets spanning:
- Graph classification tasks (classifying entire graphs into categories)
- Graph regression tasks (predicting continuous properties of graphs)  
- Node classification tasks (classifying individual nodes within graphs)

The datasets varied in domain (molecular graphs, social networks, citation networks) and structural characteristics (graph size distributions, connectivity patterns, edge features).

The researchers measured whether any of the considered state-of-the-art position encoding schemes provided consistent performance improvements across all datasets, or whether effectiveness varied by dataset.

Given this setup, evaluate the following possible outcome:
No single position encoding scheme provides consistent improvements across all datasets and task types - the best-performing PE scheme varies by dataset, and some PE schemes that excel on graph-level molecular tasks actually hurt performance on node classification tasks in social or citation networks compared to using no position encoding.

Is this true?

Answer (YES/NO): NO